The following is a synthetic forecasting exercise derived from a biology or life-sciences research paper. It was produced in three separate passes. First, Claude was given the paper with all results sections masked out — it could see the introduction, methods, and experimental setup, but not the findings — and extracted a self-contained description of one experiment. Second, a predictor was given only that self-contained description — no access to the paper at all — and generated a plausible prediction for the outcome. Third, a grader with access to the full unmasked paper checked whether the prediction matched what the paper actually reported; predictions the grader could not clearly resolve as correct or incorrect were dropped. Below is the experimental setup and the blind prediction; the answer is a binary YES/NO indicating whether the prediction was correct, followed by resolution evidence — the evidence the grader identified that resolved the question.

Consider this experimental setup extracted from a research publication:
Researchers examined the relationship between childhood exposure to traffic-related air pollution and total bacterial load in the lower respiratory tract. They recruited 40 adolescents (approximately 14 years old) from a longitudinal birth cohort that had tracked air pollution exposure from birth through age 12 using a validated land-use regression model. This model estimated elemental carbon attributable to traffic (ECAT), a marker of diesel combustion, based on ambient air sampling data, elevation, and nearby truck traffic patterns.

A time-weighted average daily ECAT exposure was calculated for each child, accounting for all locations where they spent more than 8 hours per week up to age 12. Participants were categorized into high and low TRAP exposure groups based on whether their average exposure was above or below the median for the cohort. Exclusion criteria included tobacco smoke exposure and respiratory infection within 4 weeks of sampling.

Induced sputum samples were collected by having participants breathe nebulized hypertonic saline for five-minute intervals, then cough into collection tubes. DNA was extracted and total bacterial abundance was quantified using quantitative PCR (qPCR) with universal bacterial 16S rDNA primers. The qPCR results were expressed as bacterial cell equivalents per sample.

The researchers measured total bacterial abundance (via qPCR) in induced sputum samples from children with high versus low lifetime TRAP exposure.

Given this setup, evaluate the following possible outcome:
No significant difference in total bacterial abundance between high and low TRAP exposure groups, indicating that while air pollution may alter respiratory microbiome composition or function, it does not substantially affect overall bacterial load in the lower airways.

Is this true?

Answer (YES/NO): YES